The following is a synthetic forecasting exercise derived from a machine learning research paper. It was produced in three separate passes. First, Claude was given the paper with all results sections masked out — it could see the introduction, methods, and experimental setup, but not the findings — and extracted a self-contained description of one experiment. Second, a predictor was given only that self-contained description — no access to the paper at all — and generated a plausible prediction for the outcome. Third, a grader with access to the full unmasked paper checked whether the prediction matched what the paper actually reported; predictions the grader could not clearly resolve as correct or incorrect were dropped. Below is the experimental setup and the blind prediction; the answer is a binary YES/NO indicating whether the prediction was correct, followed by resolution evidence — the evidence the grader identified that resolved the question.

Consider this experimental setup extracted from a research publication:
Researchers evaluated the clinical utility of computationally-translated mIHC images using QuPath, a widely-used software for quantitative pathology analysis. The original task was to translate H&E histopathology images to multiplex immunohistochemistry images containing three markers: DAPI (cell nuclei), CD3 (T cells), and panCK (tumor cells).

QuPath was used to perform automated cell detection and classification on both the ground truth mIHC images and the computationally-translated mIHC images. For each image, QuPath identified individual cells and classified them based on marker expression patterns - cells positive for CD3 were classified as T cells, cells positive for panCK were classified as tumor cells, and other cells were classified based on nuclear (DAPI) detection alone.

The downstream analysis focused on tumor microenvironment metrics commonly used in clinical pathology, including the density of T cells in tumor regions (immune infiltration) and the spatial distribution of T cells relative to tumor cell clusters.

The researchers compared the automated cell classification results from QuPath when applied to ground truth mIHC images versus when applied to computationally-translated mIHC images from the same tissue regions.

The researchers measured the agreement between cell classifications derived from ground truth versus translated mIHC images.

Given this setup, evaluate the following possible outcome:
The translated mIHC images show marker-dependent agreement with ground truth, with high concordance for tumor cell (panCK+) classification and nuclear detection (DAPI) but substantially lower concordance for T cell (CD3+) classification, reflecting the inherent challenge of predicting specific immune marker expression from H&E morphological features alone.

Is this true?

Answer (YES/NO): YES